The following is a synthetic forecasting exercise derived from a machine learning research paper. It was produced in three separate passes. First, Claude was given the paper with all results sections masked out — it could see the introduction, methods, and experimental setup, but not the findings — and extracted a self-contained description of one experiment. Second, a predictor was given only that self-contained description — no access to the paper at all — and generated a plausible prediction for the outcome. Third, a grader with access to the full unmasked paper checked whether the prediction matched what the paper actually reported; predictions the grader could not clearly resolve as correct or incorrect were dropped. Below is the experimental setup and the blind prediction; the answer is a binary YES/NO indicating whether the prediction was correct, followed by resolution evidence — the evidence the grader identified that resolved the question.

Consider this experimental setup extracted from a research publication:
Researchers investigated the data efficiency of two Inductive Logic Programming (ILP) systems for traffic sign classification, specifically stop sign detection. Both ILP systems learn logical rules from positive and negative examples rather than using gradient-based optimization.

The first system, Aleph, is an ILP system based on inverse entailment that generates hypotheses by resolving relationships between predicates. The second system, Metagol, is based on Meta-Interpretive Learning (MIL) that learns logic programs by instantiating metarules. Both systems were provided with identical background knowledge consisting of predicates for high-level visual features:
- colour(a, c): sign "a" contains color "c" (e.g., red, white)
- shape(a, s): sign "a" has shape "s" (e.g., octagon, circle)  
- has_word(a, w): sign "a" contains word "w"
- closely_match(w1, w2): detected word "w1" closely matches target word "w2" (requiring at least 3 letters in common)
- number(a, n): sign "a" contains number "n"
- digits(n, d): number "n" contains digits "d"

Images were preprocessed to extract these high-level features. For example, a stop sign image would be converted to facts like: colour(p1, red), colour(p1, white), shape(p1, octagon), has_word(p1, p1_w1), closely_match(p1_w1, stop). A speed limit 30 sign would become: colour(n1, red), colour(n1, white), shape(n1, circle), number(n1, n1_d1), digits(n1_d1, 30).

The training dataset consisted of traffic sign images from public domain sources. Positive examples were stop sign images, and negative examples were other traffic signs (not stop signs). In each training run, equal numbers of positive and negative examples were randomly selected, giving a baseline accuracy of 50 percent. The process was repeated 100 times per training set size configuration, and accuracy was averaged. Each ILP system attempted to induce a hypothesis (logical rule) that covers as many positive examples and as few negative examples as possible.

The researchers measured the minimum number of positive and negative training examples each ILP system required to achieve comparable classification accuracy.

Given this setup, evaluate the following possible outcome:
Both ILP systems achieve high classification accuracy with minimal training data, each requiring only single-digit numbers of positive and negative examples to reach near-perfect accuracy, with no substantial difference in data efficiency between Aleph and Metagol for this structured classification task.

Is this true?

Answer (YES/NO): NO